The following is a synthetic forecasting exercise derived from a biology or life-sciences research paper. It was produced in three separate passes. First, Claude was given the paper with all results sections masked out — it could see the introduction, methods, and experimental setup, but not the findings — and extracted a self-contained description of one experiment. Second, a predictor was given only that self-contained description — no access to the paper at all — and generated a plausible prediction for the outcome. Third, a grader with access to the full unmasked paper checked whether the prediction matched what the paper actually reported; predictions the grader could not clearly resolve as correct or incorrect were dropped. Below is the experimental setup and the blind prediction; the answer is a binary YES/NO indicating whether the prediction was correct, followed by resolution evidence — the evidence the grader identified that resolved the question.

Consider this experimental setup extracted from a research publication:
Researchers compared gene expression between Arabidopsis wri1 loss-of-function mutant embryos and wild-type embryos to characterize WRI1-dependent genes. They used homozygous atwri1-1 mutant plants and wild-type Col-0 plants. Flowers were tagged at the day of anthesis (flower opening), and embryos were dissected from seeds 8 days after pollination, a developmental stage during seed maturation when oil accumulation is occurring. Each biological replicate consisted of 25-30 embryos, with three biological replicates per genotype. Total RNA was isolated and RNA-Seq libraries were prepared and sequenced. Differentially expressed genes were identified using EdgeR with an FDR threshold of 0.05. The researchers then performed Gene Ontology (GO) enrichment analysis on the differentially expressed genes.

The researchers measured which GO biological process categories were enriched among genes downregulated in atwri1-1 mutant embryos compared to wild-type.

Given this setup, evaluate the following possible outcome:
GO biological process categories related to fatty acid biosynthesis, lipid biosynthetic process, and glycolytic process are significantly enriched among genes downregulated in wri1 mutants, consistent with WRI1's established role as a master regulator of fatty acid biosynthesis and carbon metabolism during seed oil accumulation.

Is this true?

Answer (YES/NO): YES